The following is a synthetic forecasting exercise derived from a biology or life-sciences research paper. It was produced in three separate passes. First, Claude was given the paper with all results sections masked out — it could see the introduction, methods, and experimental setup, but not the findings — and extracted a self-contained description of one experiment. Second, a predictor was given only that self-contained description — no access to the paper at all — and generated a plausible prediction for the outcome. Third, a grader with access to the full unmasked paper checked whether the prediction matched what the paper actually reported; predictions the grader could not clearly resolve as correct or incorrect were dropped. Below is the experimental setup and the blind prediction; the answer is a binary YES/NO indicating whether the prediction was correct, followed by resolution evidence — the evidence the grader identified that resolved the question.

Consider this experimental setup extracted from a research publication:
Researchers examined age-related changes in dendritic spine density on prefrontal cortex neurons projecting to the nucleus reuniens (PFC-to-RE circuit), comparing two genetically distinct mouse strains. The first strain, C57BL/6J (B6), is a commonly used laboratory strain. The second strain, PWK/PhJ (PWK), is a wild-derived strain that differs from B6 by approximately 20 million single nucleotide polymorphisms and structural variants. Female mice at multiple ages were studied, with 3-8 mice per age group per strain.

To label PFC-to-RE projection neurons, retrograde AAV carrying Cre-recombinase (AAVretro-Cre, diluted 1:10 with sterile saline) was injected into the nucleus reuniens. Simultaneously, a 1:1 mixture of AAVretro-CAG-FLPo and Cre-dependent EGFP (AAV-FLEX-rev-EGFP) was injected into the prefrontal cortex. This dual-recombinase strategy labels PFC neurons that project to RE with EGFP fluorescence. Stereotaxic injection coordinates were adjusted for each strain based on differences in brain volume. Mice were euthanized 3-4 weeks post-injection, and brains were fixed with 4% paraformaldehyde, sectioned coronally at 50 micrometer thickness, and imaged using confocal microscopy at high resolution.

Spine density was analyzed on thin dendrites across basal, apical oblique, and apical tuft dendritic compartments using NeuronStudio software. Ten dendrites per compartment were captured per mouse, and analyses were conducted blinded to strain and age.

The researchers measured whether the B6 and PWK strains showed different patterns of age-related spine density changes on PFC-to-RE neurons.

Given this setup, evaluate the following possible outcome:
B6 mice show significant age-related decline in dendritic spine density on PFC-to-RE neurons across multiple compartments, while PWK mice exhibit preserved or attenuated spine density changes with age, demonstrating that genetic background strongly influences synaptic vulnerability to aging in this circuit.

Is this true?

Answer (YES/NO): YES